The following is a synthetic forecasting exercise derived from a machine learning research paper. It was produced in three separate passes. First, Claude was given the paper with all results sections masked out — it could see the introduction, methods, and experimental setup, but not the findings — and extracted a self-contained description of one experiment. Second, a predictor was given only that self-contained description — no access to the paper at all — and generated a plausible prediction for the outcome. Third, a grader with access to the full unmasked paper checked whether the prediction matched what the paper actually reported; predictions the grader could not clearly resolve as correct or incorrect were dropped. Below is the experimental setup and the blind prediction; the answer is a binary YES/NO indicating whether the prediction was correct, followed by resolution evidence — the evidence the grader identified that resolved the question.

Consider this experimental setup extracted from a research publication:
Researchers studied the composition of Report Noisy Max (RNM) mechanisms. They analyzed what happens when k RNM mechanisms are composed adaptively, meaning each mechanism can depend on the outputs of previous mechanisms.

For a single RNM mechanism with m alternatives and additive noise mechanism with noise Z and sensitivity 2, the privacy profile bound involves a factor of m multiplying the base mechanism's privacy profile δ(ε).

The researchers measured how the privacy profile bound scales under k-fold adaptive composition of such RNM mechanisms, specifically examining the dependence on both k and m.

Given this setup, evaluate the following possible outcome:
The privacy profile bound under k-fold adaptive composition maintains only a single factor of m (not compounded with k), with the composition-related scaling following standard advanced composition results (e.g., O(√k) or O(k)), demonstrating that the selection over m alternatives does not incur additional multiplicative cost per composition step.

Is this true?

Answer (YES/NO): NO